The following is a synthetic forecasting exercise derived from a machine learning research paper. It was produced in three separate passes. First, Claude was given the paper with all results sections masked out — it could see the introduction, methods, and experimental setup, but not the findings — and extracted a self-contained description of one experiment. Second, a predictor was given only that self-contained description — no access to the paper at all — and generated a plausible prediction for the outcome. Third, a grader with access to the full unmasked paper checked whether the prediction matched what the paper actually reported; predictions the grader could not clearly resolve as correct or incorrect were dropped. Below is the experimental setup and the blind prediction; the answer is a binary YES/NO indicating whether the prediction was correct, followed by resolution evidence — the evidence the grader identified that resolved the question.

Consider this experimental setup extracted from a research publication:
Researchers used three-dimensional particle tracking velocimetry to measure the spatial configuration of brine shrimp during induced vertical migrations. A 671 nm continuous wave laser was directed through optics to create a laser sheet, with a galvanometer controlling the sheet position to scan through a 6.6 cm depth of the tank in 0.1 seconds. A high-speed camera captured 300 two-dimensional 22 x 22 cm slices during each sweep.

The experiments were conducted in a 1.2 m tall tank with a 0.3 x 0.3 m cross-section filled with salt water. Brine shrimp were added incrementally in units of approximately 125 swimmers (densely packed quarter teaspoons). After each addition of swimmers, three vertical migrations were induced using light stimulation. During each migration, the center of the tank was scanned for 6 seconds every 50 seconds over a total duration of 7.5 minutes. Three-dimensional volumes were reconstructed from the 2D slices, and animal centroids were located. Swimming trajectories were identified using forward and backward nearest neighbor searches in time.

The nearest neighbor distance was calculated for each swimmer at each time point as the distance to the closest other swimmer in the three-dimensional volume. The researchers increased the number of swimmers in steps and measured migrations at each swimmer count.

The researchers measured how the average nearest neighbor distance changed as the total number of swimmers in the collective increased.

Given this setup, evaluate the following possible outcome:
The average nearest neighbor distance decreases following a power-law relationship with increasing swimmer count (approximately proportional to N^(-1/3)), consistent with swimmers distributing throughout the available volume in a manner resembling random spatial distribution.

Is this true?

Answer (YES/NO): NO